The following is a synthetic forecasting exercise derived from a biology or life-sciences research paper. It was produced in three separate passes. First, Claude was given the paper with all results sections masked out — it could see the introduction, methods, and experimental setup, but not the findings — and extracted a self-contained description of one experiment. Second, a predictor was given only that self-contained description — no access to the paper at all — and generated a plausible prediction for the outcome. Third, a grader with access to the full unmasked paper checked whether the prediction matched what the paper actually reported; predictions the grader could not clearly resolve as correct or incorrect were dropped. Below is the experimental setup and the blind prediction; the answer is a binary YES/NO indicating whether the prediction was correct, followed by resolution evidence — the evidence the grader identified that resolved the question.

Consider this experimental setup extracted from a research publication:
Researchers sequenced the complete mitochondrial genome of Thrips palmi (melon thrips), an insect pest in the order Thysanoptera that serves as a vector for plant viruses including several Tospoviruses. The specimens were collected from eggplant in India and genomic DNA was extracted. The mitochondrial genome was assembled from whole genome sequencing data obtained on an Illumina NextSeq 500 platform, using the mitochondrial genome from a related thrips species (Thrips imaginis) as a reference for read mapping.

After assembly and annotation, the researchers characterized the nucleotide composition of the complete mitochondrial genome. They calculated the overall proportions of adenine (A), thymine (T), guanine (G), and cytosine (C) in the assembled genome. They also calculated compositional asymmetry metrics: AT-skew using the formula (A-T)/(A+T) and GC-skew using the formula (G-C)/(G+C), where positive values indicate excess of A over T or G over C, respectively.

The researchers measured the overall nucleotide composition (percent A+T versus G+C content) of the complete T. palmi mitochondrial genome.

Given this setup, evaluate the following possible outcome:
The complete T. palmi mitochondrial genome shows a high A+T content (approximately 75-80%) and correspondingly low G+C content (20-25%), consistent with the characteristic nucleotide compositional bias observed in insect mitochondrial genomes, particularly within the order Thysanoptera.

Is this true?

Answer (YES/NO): YES